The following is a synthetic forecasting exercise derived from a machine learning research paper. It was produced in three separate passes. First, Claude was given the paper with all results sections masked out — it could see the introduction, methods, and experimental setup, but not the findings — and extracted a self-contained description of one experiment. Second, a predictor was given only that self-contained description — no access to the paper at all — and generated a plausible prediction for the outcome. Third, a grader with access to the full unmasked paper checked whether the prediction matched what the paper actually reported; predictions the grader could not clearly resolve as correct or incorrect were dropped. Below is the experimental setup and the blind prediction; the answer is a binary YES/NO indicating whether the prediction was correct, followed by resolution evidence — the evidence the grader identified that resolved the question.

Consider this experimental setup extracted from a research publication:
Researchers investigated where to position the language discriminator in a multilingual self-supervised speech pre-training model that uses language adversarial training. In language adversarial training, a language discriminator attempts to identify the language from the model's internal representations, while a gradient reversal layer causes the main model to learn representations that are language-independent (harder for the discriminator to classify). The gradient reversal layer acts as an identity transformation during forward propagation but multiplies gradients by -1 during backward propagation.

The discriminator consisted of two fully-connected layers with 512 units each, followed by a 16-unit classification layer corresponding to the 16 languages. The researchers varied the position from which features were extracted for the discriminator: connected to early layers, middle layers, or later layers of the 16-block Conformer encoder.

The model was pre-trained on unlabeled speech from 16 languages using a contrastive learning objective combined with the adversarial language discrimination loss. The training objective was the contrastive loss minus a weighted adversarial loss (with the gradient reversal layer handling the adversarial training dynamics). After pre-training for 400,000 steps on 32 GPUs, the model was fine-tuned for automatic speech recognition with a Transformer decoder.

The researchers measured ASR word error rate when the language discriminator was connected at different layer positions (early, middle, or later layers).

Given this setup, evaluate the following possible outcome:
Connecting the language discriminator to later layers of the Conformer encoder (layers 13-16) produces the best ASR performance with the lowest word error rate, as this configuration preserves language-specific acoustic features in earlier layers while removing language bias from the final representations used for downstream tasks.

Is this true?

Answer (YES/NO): NO